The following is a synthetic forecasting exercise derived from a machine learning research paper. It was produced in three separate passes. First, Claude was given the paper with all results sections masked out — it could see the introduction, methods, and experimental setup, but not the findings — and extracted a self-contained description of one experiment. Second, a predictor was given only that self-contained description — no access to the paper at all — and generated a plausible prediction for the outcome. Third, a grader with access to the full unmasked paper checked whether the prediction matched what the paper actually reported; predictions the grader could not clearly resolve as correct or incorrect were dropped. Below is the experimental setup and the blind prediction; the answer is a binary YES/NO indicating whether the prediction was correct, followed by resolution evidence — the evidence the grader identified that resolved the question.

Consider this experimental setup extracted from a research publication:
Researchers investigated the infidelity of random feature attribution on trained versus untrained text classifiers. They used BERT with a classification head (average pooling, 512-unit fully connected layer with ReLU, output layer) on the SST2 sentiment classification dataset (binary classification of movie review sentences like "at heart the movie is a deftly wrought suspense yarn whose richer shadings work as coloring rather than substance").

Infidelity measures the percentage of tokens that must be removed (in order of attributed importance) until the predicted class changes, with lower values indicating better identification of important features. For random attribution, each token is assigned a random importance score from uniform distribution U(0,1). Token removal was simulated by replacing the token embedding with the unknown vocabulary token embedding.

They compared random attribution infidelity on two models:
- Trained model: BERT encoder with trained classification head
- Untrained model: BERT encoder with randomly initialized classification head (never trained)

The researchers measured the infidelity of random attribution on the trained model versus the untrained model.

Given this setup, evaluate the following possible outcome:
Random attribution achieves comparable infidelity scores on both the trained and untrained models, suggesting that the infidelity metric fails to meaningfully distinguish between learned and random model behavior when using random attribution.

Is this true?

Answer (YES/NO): NO